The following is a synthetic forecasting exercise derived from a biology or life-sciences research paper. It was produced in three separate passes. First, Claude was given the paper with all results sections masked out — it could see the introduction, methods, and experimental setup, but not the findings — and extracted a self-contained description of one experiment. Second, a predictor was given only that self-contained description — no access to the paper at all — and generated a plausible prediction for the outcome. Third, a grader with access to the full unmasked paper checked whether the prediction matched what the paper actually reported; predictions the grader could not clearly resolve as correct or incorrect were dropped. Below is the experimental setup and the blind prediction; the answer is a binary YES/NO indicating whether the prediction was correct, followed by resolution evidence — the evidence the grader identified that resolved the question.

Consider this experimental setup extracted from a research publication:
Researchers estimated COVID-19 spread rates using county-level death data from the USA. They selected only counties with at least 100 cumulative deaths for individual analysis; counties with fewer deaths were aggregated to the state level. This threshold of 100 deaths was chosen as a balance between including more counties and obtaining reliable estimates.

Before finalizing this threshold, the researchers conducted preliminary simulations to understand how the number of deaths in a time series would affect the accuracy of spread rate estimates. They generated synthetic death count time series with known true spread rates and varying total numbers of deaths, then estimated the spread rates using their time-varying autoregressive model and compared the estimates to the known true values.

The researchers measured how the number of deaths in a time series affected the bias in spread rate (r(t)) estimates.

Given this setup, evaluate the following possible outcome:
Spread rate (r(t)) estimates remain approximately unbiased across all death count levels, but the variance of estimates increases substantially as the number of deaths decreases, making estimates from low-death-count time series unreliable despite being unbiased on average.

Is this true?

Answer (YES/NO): NO